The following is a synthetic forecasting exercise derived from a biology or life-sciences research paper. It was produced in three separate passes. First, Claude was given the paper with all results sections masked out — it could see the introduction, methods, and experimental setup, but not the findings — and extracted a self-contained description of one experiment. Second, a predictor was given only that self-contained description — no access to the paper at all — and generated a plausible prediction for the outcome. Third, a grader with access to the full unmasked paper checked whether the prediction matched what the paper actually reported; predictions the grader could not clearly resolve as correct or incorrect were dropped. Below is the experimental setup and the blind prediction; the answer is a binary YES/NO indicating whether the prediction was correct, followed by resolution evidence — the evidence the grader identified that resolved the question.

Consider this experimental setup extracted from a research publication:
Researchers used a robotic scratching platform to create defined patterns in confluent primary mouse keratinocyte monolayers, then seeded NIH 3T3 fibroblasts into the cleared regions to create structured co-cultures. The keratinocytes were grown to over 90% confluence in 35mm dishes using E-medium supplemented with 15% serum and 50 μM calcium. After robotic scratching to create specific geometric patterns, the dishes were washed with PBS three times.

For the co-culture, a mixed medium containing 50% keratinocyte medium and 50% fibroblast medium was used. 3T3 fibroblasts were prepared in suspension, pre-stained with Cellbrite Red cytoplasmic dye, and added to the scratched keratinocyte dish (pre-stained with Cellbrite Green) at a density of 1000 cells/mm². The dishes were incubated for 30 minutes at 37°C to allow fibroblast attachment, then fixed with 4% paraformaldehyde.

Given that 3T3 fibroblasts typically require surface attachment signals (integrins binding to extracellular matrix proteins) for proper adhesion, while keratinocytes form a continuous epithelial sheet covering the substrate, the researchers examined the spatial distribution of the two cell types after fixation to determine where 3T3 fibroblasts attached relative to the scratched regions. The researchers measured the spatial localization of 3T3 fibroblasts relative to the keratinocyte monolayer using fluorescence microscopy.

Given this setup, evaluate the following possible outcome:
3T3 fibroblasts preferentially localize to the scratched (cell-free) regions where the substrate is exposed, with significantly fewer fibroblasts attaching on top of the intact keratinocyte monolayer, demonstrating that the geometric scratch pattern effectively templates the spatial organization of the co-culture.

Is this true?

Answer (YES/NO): YES